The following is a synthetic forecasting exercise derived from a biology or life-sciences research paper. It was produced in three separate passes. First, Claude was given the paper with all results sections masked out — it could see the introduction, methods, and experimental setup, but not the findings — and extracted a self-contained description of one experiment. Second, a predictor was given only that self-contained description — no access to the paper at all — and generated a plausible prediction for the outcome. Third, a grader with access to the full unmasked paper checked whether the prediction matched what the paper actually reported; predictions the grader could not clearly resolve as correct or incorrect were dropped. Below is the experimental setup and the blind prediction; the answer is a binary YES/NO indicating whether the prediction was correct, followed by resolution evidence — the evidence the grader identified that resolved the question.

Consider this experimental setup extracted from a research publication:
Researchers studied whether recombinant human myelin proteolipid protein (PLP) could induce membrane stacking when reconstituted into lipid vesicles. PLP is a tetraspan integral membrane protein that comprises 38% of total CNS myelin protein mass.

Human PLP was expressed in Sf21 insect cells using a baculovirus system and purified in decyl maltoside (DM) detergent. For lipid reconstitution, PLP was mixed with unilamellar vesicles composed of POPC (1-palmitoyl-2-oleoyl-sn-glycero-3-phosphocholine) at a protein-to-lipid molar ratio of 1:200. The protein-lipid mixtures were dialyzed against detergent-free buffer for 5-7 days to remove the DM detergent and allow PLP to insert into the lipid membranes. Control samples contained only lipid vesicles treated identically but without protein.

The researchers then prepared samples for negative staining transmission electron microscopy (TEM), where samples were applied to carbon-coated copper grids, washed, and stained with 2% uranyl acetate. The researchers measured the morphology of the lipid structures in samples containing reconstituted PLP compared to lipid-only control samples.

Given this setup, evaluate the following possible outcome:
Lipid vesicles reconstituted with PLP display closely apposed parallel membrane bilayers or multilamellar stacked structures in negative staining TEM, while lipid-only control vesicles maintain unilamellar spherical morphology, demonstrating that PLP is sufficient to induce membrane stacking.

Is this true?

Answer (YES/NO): YES